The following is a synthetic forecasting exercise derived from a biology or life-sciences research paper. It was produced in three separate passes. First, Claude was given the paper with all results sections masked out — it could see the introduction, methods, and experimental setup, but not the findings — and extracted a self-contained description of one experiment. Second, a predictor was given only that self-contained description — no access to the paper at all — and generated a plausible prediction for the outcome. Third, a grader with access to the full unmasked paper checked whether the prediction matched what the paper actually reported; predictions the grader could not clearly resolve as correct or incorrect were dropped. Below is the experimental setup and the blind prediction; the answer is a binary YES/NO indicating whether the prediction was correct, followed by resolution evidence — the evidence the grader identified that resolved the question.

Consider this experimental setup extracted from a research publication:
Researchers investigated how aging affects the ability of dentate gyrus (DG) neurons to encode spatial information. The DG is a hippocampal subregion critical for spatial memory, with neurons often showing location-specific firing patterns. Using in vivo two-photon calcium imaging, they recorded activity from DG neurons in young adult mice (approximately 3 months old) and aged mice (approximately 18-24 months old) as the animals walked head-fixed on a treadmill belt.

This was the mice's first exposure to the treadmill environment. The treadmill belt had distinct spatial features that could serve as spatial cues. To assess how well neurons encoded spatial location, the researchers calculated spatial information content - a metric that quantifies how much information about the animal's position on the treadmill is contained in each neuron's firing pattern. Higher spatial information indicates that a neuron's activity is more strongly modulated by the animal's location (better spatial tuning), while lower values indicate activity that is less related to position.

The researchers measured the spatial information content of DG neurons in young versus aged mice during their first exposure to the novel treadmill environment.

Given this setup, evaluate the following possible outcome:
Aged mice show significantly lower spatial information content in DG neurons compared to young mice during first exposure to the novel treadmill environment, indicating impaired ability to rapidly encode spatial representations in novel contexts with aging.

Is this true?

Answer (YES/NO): YES